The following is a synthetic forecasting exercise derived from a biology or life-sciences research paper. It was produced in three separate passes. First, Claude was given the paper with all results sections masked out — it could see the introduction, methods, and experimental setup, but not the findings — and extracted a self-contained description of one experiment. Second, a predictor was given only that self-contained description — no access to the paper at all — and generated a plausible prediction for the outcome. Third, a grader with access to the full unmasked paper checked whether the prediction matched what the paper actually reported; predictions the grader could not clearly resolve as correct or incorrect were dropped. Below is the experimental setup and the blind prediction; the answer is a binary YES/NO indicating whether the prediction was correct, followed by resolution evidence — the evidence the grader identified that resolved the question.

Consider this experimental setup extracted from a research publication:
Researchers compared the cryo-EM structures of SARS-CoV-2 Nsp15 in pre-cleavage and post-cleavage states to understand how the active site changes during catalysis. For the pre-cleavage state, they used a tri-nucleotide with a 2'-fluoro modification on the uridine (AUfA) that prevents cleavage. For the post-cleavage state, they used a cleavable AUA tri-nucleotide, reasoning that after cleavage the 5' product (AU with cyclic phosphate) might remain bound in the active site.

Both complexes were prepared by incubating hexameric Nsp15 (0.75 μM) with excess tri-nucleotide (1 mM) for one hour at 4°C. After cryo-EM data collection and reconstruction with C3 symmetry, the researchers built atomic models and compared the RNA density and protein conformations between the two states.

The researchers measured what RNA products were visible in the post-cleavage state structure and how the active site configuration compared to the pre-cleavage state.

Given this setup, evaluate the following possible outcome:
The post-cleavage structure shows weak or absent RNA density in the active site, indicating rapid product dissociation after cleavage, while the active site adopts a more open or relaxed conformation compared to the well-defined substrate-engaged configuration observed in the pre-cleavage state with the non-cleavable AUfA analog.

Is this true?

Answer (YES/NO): NO